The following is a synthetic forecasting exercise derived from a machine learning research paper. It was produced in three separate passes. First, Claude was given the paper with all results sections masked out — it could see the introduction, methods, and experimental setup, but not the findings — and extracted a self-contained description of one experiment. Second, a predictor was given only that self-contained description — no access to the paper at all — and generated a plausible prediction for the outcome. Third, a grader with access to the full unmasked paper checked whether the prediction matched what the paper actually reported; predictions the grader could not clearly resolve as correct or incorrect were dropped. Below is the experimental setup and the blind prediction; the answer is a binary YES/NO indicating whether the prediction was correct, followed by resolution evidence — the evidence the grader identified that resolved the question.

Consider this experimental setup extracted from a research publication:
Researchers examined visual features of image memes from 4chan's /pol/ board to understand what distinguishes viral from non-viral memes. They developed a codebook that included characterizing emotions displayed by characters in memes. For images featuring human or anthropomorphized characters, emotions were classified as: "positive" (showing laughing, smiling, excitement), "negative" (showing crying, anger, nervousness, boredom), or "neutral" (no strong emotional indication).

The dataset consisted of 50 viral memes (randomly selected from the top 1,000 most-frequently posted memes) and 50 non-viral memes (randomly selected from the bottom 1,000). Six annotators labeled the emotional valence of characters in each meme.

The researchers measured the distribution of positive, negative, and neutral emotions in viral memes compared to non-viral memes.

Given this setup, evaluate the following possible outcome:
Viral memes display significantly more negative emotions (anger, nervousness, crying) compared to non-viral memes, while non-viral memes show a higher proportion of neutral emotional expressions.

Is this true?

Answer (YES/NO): NO